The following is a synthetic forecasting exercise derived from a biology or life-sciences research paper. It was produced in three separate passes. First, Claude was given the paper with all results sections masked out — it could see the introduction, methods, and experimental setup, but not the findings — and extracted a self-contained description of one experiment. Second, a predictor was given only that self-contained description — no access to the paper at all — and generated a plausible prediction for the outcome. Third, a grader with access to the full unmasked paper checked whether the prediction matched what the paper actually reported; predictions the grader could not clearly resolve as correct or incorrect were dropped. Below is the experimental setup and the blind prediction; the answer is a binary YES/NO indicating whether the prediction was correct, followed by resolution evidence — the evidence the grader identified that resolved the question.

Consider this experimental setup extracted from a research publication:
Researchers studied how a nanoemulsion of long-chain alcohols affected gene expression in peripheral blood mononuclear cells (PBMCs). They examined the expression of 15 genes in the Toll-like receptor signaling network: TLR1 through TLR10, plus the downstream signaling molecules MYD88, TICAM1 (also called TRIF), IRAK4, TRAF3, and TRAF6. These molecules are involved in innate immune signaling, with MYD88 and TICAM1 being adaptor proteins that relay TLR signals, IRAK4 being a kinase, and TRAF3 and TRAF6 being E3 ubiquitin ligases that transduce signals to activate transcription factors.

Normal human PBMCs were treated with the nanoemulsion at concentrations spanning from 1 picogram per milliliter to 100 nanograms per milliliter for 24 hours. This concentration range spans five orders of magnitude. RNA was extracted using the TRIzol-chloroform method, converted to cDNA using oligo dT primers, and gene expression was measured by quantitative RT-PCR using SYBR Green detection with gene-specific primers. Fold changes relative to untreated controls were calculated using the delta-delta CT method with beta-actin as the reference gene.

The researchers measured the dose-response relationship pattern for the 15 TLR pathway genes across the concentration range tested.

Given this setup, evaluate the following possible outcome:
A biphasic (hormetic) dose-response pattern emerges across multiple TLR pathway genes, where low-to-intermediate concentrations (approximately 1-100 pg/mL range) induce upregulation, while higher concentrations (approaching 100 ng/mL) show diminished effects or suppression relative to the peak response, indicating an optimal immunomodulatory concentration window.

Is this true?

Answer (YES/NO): YES